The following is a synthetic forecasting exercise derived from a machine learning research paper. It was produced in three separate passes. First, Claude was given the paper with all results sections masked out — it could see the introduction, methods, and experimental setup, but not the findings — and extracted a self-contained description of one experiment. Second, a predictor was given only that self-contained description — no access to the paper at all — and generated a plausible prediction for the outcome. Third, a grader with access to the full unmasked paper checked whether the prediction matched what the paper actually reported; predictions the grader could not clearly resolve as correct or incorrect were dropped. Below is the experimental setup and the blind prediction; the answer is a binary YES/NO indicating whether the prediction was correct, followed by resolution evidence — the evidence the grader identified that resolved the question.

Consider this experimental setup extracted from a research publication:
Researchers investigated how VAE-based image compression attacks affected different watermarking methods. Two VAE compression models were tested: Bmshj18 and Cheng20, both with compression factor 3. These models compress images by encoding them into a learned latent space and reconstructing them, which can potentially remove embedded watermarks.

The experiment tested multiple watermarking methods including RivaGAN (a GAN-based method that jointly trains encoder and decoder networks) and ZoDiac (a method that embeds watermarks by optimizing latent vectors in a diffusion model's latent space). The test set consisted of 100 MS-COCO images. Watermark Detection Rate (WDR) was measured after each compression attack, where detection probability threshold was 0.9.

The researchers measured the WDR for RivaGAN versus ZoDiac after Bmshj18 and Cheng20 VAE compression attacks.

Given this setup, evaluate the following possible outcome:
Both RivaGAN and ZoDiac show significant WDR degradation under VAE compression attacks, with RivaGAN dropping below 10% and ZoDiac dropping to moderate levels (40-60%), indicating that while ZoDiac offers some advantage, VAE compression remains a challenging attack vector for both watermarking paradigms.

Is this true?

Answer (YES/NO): NO